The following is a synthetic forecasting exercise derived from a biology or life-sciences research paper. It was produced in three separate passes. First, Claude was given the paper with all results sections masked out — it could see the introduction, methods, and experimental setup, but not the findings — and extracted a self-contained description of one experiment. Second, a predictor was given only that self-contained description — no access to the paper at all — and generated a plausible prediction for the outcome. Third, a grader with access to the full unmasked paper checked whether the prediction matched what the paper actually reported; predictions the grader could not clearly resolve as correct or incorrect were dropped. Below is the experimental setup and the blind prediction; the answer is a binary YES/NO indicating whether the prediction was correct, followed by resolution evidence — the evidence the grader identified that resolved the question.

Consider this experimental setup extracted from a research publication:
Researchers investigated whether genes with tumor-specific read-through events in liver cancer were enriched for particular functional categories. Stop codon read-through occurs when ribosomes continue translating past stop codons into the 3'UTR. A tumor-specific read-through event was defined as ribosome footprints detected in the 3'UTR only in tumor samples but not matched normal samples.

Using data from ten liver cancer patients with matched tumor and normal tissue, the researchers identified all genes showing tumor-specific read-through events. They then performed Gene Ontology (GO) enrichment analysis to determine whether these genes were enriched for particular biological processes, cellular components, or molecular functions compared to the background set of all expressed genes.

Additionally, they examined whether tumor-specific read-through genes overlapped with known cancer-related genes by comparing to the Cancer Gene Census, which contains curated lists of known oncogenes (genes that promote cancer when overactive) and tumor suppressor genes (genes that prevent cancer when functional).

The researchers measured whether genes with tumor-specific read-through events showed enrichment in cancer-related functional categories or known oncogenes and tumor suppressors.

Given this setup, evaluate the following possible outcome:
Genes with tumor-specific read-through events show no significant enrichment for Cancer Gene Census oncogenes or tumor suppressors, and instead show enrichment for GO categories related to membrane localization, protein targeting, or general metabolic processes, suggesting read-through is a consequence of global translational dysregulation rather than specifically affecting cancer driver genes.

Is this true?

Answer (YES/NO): NO